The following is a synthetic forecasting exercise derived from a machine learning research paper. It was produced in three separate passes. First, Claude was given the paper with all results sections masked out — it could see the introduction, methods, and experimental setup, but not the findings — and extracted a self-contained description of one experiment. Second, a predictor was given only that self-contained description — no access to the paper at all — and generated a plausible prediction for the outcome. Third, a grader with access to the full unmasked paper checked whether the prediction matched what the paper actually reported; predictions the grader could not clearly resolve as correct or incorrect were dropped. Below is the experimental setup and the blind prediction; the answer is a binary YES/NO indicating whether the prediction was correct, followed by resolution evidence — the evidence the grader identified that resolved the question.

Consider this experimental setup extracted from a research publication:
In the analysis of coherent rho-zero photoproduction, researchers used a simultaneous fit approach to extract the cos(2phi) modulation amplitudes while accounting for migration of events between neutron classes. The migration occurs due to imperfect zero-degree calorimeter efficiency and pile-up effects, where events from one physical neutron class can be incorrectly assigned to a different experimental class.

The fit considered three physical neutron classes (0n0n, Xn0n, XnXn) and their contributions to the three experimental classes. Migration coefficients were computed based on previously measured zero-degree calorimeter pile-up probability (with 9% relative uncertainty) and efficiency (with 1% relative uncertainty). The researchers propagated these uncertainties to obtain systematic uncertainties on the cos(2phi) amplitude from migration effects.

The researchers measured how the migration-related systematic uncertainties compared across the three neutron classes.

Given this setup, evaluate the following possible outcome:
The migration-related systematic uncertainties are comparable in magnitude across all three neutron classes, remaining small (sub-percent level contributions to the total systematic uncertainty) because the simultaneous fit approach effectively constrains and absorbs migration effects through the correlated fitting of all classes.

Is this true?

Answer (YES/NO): NO